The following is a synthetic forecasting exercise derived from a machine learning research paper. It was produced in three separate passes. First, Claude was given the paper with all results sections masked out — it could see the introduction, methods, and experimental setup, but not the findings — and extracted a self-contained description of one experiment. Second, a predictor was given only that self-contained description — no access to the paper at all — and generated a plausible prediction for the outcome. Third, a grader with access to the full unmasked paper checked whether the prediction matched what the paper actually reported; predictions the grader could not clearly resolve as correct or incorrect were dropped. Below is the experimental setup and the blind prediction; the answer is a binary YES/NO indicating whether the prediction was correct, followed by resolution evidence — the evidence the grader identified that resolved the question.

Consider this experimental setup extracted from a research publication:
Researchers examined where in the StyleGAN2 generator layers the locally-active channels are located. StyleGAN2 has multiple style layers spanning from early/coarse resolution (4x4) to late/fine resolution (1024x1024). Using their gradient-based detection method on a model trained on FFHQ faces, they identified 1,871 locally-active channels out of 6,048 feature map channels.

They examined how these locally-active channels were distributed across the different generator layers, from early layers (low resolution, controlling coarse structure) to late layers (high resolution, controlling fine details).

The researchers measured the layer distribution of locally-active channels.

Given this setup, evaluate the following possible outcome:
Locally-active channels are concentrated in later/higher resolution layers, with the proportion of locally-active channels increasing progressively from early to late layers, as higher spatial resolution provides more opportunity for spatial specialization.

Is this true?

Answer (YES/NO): NO